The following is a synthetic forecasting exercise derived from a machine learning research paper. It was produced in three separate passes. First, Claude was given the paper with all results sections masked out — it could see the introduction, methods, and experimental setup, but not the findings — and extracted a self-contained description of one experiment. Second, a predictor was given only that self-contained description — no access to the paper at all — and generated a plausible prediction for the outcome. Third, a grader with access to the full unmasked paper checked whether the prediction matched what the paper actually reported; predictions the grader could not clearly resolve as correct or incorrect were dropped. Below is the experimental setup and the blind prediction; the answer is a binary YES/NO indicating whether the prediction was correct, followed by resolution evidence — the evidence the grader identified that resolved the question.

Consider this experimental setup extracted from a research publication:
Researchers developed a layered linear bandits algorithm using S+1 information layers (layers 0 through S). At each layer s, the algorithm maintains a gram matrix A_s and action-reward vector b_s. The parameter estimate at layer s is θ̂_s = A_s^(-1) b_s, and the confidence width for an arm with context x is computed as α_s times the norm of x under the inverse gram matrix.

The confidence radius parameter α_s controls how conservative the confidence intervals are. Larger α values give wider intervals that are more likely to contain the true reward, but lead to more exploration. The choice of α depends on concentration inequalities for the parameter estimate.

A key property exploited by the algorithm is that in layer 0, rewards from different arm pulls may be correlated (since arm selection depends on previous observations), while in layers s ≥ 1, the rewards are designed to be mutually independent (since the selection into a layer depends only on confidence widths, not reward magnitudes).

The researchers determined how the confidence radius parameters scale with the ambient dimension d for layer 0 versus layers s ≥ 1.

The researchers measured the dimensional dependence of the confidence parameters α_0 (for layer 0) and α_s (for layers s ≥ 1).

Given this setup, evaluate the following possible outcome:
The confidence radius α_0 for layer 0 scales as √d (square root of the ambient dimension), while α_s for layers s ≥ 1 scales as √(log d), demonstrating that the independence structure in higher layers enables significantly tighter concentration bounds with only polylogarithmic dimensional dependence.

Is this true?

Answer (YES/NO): NO